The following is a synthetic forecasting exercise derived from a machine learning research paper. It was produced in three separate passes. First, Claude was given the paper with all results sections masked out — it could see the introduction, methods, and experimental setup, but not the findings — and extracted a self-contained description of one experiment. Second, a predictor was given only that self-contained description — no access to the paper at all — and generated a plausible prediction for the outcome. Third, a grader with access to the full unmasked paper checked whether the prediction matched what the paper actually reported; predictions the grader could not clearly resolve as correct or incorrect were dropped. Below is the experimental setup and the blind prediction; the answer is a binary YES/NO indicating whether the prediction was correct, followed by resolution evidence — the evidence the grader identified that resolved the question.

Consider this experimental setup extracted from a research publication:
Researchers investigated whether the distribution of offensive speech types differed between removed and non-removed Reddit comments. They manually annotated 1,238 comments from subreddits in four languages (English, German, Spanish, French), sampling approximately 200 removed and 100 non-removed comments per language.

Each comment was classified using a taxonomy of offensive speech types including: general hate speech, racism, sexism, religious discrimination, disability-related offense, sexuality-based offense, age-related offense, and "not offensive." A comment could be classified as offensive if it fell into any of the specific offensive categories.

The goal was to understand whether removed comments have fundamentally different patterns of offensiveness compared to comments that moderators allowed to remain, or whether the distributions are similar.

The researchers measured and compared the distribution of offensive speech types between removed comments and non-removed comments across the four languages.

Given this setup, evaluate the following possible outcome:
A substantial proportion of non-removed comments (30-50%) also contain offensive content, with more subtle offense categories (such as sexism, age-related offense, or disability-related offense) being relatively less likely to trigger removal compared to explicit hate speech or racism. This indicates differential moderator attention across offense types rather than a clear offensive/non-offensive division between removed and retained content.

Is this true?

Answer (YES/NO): NO